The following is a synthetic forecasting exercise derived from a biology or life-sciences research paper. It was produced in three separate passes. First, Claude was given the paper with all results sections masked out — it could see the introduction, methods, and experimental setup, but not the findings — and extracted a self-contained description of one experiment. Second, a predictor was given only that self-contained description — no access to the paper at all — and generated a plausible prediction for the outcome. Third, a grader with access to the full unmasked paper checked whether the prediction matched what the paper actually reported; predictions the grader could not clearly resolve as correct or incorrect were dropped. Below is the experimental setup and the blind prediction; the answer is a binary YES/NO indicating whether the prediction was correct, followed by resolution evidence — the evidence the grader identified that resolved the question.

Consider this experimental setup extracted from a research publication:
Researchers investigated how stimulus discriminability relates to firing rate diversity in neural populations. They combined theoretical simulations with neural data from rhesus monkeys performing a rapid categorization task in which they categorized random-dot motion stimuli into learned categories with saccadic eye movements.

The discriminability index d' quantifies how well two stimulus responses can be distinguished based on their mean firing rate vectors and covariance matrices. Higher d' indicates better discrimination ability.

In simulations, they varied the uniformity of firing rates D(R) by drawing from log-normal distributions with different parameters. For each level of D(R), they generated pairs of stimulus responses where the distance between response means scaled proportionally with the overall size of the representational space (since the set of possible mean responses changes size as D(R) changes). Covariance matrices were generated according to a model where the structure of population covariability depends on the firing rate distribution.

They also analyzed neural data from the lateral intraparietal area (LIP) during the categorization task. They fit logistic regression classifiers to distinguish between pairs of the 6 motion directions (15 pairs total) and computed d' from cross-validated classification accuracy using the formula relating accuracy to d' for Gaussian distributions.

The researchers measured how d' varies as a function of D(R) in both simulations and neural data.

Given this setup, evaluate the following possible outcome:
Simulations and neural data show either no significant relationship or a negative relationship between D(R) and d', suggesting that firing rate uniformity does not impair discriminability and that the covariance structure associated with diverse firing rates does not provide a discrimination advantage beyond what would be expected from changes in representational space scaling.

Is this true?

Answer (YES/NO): NO